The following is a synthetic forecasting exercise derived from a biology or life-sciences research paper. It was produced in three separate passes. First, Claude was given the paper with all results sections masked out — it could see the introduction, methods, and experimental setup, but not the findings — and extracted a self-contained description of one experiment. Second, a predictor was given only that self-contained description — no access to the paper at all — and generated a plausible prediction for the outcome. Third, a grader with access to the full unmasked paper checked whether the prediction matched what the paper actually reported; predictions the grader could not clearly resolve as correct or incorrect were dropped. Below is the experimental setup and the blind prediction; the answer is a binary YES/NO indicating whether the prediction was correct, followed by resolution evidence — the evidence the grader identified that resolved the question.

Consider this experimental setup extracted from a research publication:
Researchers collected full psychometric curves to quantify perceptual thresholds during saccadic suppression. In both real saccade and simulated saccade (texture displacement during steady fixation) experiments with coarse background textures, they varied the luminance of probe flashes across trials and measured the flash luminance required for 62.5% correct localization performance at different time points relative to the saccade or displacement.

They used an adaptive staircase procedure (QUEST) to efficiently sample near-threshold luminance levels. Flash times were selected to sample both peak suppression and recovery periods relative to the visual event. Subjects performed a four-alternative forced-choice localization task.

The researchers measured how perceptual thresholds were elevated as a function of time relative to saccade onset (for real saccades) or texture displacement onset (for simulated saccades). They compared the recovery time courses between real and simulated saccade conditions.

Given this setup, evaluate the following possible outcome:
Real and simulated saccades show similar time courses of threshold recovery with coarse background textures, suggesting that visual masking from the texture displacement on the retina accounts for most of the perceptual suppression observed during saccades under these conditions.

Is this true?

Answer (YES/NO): NO